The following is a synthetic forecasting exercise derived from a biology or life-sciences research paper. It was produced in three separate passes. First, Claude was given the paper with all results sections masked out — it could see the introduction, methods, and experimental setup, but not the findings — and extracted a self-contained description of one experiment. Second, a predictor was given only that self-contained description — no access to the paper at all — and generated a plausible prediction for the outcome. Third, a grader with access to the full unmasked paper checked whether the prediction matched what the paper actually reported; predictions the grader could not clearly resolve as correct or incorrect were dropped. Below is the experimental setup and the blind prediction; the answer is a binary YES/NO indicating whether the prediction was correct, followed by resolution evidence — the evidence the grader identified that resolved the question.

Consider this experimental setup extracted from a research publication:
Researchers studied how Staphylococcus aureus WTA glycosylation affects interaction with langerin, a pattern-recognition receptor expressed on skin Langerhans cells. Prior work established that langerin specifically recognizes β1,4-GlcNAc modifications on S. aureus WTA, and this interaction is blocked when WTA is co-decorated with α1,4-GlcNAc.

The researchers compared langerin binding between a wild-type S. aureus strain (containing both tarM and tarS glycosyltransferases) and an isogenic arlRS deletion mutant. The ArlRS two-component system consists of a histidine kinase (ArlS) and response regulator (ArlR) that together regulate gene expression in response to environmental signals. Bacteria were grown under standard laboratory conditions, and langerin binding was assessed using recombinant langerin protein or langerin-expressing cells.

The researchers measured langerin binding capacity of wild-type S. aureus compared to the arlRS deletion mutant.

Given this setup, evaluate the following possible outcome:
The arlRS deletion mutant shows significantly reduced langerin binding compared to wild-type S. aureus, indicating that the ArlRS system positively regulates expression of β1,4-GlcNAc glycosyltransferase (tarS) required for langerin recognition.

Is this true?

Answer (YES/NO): NO